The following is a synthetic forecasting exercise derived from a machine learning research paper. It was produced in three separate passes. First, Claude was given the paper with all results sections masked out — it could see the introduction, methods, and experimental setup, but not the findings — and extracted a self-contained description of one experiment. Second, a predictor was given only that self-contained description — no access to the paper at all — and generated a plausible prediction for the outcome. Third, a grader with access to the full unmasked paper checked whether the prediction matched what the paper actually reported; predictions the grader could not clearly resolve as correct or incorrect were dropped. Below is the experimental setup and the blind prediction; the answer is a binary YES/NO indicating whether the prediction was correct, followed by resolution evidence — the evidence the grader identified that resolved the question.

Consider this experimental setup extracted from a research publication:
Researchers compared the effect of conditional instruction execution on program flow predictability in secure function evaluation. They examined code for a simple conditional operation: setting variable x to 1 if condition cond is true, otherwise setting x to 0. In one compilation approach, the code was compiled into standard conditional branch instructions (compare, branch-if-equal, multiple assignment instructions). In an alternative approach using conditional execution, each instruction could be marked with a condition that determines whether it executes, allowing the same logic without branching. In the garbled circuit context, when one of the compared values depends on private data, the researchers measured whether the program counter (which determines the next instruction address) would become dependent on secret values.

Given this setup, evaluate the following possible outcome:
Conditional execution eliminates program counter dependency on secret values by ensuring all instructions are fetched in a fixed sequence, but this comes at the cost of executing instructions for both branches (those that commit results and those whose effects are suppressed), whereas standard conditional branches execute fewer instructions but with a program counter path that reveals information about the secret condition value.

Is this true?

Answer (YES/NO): NO